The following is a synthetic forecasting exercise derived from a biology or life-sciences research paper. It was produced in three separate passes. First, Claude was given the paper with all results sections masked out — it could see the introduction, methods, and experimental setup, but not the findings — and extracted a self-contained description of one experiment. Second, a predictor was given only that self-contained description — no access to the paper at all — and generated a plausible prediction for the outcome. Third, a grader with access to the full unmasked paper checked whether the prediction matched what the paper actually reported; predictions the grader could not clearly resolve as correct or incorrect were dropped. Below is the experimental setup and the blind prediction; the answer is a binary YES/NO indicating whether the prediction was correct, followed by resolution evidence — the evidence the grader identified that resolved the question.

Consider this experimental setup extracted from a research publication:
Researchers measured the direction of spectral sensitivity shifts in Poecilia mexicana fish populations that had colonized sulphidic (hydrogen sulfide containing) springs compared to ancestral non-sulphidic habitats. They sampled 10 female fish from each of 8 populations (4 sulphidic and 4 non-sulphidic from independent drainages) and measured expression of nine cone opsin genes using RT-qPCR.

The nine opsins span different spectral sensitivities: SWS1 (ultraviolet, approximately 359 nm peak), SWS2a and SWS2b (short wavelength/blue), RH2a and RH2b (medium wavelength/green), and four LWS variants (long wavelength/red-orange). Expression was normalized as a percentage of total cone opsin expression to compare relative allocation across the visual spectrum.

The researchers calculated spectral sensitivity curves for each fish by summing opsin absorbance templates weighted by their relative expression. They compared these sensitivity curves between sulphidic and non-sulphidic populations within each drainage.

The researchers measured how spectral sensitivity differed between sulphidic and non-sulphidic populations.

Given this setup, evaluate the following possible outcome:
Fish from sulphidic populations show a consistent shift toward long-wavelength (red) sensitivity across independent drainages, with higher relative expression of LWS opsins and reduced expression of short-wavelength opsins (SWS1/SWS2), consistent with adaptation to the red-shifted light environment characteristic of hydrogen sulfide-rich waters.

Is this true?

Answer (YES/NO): NO